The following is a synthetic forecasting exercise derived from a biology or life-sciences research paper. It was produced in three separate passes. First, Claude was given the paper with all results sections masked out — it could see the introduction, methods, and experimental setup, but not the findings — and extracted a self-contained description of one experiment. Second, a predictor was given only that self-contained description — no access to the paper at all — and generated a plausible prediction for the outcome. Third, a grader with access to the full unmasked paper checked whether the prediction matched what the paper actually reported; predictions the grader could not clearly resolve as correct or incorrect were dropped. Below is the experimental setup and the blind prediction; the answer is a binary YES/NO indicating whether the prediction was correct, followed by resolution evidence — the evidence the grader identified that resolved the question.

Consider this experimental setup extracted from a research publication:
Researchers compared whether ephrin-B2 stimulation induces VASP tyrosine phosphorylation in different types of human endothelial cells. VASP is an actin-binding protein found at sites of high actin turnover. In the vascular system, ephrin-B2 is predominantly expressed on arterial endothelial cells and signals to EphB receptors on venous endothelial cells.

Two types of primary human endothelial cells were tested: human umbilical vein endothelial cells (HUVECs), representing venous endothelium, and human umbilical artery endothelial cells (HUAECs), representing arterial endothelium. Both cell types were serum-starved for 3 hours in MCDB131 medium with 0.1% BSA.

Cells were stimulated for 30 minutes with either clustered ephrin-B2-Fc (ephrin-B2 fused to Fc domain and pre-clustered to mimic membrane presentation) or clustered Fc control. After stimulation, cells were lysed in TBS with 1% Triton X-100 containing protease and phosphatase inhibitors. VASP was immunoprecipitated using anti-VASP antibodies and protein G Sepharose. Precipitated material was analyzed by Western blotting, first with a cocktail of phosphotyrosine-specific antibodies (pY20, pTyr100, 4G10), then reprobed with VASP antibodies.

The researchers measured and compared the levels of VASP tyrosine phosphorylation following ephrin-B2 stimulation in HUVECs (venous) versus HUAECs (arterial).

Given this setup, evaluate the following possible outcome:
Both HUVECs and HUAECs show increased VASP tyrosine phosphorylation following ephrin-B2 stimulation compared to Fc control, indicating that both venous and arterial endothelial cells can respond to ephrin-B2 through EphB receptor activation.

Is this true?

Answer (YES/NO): YES